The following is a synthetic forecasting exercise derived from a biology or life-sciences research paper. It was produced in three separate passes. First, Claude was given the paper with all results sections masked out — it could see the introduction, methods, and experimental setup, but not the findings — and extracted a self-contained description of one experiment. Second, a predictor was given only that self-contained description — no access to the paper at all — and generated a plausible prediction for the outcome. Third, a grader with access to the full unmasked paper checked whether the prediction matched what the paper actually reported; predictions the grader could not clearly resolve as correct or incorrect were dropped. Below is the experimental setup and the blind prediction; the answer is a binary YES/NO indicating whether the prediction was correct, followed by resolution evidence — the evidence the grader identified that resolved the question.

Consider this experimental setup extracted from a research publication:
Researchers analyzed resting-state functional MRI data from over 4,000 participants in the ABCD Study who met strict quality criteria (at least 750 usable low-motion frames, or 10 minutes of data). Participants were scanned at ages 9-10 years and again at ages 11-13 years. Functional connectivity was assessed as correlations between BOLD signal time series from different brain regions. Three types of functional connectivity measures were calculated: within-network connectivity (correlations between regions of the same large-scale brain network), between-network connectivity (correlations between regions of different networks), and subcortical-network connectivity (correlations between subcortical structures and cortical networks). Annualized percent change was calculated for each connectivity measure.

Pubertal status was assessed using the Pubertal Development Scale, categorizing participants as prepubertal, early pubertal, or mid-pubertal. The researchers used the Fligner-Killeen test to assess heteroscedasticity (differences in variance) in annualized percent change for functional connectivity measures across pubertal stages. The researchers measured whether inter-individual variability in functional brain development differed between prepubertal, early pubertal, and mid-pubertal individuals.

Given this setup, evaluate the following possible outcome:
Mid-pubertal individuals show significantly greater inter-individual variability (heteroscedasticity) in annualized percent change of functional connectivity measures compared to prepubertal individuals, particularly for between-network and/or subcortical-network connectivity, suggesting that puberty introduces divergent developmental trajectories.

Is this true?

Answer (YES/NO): NO